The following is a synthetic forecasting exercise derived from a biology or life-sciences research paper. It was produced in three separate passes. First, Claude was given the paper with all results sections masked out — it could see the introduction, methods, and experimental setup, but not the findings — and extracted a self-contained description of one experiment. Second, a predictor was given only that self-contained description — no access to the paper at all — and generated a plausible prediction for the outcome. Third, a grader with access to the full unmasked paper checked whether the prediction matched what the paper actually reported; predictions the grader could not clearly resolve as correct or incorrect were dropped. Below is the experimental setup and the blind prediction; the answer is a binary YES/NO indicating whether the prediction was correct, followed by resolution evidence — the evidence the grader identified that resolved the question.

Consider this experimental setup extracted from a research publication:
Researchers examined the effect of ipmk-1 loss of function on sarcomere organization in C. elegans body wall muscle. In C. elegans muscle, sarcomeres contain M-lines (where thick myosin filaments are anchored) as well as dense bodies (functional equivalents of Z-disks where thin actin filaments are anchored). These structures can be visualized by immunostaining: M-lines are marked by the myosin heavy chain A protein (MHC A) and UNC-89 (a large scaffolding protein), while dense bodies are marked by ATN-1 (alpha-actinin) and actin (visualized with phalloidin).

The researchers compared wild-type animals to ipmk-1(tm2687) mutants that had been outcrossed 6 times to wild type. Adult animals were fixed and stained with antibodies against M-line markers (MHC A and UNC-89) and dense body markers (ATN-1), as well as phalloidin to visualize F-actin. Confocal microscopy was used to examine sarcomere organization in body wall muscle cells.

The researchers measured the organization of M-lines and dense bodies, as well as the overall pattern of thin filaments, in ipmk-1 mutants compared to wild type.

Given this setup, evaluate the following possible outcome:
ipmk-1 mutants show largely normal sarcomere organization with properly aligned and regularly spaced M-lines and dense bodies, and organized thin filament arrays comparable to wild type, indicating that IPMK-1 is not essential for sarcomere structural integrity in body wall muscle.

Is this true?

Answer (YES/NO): NO